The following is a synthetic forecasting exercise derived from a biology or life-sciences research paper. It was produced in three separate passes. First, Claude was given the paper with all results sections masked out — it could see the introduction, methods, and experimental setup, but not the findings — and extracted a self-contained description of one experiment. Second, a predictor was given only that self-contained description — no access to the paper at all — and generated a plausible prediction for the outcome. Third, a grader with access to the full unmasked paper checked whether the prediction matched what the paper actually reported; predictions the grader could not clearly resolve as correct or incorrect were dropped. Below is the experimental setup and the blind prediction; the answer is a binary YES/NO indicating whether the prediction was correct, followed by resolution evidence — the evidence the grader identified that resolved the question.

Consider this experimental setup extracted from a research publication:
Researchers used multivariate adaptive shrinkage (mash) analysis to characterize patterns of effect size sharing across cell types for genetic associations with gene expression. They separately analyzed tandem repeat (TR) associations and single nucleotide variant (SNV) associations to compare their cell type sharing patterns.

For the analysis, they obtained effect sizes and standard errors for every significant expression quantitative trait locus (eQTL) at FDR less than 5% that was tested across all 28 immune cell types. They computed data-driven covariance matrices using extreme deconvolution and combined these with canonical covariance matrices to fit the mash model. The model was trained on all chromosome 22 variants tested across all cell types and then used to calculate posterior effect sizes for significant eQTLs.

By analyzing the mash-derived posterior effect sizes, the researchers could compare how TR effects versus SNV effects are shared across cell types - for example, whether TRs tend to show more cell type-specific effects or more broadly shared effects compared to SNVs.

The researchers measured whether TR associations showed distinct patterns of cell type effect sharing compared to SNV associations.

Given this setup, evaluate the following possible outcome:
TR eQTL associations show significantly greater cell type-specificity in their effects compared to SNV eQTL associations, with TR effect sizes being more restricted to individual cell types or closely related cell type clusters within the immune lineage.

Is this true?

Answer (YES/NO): NO